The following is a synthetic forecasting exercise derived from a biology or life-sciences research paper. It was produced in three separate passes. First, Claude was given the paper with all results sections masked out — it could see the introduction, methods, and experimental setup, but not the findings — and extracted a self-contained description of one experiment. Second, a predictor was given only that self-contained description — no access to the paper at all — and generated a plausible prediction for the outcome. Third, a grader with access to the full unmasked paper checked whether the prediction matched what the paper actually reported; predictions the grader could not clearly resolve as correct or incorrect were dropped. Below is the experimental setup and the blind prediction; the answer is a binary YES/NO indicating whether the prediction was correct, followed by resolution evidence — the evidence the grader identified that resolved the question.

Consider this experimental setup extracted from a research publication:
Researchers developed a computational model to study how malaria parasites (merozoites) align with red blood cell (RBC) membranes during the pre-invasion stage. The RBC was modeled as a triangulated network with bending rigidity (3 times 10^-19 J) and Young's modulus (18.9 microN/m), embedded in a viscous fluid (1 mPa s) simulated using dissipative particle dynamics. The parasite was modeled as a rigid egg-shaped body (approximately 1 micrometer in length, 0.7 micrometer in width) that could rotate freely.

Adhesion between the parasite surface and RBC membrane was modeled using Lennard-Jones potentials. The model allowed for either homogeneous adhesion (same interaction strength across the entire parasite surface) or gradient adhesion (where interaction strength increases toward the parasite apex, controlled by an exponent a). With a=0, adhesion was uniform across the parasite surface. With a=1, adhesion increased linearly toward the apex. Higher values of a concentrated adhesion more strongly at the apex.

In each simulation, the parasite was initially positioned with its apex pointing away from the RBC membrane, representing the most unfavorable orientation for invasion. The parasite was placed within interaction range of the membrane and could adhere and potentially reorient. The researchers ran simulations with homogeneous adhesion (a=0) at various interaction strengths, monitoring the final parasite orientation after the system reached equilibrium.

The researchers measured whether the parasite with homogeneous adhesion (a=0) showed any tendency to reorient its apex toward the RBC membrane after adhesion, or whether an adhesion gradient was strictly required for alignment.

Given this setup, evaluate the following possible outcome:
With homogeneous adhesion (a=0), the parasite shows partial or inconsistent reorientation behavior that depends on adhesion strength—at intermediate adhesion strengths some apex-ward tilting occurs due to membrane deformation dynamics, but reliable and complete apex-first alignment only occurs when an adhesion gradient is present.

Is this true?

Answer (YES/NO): NO